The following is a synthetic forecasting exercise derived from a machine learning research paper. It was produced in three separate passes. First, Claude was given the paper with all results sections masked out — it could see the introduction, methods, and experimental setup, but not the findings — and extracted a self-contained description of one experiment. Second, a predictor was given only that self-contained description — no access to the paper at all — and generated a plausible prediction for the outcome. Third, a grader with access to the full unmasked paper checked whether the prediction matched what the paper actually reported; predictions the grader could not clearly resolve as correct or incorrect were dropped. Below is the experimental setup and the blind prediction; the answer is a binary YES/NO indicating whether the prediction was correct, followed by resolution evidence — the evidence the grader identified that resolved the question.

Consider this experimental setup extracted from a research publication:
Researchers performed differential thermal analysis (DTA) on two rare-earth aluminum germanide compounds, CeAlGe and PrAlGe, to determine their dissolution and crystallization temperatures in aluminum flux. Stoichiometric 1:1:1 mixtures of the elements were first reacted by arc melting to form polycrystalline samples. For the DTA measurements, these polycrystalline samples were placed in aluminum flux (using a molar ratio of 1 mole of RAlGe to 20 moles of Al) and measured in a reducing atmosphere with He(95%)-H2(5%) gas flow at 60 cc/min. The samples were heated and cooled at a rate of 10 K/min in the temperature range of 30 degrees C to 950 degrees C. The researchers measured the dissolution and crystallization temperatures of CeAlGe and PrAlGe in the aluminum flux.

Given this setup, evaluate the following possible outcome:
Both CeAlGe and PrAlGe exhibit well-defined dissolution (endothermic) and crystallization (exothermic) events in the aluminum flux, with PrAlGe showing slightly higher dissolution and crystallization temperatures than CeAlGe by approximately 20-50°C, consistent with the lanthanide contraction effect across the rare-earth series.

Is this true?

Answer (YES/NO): NO